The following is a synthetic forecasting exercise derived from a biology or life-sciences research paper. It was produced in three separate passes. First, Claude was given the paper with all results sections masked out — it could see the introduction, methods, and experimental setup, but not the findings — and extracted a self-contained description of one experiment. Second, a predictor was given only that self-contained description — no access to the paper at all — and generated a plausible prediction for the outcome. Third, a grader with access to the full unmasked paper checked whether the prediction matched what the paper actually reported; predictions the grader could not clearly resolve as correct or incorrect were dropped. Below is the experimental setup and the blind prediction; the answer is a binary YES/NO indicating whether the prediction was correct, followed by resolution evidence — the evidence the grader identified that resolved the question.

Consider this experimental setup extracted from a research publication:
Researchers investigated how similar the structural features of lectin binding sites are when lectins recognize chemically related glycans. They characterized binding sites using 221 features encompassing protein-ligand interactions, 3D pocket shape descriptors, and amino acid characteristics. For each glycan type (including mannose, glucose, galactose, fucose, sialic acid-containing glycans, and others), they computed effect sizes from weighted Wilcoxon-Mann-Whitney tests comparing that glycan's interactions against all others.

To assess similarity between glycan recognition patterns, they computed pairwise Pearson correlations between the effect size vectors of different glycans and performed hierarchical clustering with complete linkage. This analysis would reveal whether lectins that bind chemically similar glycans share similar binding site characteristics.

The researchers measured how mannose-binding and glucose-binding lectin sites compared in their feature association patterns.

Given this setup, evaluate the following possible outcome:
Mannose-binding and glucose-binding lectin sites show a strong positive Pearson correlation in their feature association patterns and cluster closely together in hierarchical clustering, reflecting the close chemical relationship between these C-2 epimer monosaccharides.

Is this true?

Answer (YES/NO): NO